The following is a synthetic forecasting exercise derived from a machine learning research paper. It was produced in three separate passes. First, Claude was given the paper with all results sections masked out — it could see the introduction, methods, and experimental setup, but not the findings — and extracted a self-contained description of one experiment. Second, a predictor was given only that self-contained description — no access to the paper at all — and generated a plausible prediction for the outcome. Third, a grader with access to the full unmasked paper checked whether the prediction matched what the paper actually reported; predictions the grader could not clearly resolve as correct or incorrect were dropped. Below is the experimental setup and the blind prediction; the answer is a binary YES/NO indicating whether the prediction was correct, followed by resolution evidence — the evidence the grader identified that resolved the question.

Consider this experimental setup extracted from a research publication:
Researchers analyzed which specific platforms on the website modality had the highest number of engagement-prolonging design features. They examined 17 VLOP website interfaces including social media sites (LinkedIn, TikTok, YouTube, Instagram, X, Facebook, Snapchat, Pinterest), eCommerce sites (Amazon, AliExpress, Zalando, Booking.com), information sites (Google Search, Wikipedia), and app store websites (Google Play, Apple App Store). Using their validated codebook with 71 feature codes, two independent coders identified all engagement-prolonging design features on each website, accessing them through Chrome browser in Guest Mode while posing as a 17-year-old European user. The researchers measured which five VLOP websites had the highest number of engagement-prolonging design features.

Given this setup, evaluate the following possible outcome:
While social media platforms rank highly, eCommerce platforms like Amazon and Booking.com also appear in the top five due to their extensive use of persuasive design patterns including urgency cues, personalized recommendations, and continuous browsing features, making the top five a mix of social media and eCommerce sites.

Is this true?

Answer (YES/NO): NO